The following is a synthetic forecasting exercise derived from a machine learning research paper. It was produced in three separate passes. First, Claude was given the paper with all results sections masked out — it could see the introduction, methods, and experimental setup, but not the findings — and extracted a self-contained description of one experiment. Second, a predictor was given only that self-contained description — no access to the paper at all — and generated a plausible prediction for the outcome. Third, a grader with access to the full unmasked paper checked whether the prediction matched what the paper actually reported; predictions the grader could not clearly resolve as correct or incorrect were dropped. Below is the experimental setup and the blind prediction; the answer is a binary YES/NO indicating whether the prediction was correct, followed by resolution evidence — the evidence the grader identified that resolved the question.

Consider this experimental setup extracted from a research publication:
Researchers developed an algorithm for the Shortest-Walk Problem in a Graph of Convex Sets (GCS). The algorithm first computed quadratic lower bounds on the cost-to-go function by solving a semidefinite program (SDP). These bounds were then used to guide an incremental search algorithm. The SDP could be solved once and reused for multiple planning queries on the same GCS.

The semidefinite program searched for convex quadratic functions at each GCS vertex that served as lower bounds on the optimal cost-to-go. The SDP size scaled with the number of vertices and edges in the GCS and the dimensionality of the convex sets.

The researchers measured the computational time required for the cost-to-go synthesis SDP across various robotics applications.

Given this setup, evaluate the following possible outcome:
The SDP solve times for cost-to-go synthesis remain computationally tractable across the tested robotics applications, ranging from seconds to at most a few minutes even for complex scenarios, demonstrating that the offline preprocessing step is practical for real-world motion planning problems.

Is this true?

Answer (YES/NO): YES